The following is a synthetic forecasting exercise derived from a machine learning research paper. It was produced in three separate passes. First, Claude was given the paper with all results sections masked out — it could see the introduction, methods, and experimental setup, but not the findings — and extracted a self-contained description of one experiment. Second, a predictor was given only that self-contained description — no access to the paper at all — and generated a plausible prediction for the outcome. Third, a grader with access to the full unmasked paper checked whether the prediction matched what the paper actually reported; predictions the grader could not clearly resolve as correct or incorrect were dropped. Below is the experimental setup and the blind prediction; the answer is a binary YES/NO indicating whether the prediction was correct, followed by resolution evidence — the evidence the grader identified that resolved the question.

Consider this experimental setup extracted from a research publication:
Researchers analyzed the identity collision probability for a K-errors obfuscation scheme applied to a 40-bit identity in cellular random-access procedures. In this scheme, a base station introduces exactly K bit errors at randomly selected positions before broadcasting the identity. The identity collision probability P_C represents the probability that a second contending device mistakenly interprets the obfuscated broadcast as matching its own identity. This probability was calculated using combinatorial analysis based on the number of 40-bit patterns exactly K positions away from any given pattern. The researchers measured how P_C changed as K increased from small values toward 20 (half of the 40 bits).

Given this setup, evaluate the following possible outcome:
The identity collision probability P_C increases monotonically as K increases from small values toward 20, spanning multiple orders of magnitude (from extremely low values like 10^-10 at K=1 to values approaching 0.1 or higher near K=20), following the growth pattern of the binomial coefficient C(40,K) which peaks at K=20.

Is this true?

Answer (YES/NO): NO